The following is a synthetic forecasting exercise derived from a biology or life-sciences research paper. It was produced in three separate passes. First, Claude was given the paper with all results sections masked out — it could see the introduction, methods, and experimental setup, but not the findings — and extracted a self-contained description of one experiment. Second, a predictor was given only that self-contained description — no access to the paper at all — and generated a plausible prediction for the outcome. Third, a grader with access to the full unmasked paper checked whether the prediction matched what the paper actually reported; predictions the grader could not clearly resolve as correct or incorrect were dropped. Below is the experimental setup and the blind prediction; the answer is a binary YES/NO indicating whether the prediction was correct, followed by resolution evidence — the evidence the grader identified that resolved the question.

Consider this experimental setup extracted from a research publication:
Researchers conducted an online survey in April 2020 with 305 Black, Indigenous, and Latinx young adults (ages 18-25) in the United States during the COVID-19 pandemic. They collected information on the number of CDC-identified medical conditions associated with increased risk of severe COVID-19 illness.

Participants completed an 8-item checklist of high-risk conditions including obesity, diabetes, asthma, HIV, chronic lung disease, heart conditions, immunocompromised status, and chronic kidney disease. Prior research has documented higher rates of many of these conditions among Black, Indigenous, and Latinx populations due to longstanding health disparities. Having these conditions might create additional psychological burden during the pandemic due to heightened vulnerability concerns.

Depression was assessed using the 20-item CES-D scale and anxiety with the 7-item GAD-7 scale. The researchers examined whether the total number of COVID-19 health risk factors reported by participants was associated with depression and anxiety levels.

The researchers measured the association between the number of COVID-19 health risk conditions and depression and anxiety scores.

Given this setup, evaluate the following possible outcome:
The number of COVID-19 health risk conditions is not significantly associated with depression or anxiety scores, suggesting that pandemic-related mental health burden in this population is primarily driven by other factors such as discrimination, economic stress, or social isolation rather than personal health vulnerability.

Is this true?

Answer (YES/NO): NO